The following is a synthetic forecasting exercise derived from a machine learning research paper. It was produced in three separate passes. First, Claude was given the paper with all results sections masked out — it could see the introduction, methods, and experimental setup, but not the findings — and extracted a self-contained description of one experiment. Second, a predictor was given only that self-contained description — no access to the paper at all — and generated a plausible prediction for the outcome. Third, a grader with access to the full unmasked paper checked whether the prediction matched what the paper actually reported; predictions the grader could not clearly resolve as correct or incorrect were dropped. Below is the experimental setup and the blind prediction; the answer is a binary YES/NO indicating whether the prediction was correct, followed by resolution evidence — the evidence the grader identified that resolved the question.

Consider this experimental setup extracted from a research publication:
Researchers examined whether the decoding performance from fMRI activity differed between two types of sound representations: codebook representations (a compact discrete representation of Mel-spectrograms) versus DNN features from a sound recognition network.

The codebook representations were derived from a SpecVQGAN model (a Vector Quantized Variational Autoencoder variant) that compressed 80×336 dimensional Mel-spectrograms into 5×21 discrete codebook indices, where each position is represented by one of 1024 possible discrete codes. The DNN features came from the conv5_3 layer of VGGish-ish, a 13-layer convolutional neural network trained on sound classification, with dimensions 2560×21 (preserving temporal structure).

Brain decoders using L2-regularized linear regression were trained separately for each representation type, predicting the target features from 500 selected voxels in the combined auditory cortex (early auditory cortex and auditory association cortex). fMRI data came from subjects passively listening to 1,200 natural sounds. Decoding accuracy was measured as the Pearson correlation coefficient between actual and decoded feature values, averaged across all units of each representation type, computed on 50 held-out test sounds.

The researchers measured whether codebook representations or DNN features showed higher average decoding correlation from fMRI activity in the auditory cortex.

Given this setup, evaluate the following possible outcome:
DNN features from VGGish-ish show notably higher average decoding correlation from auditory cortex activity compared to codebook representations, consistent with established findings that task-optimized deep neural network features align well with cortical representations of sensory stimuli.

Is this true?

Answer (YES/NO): YES